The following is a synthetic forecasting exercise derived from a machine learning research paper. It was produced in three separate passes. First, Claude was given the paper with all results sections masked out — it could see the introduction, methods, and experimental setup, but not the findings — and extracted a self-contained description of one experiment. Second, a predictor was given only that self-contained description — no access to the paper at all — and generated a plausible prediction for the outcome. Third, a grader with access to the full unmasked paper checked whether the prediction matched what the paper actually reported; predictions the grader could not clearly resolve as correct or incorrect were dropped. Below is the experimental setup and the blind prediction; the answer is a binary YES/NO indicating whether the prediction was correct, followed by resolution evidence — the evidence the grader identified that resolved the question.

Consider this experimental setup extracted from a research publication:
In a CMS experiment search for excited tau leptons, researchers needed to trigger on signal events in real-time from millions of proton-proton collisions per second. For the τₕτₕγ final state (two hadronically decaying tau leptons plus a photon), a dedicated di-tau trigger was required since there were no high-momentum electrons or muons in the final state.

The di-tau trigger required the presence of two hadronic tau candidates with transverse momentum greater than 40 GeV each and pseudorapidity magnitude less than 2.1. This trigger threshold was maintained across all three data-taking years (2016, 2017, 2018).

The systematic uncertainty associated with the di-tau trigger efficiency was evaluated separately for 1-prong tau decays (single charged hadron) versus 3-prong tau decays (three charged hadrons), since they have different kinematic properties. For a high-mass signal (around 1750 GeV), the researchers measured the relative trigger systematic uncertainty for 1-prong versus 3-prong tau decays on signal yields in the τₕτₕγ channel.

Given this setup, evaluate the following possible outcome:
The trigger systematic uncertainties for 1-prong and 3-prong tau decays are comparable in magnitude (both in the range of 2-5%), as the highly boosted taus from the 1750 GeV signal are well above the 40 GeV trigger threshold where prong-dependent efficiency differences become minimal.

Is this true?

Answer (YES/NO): NO